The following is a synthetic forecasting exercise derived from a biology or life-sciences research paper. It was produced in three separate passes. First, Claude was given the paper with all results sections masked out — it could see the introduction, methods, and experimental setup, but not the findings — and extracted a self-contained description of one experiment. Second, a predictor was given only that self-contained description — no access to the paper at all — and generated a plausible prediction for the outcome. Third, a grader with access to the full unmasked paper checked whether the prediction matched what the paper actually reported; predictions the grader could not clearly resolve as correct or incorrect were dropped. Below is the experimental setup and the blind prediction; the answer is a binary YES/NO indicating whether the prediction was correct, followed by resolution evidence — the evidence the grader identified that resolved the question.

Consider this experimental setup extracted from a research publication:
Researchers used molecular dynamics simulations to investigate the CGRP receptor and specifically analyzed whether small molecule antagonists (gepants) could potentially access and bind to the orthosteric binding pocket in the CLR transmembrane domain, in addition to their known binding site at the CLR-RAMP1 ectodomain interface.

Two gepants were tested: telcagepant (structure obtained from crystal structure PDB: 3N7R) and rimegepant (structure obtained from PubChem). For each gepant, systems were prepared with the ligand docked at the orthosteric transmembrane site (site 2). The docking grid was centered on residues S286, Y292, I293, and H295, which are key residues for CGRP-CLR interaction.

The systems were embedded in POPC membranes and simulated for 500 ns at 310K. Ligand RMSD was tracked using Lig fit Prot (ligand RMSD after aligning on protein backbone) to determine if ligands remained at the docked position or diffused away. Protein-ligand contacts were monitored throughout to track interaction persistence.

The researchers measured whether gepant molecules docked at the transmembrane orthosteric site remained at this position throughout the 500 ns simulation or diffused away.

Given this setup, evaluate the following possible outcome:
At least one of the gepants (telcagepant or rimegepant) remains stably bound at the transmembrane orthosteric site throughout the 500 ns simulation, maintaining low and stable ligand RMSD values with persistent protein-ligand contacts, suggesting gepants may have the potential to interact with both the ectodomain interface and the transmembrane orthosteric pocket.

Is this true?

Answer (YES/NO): NO